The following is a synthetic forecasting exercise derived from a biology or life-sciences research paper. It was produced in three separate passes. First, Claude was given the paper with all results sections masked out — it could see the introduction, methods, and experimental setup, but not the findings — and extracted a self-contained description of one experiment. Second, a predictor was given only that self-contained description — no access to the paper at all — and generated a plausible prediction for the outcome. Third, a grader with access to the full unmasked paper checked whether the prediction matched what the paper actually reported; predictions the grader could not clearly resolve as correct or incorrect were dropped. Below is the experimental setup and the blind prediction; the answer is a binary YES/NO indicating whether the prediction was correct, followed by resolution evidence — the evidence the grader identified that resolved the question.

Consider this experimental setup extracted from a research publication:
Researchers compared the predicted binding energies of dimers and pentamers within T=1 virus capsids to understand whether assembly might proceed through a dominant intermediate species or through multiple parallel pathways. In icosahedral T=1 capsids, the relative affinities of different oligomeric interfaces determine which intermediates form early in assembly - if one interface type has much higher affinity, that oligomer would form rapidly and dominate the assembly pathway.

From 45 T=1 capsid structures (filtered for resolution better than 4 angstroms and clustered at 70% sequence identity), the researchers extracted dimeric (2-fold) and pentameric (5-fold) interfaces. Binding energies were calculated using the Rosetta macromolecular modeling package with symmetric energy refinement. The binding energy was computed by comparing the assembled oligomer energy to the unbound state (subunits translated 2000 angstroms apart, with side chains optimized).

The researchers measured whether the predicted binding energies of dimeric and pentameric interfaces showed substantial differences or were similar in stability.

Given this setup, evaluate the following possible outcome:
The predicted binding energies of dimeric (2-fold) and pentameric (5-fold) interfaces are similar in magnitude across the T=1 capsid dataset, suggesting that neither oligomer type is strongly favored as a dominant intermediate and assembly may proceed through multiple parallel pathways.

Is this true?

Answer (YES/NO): YES